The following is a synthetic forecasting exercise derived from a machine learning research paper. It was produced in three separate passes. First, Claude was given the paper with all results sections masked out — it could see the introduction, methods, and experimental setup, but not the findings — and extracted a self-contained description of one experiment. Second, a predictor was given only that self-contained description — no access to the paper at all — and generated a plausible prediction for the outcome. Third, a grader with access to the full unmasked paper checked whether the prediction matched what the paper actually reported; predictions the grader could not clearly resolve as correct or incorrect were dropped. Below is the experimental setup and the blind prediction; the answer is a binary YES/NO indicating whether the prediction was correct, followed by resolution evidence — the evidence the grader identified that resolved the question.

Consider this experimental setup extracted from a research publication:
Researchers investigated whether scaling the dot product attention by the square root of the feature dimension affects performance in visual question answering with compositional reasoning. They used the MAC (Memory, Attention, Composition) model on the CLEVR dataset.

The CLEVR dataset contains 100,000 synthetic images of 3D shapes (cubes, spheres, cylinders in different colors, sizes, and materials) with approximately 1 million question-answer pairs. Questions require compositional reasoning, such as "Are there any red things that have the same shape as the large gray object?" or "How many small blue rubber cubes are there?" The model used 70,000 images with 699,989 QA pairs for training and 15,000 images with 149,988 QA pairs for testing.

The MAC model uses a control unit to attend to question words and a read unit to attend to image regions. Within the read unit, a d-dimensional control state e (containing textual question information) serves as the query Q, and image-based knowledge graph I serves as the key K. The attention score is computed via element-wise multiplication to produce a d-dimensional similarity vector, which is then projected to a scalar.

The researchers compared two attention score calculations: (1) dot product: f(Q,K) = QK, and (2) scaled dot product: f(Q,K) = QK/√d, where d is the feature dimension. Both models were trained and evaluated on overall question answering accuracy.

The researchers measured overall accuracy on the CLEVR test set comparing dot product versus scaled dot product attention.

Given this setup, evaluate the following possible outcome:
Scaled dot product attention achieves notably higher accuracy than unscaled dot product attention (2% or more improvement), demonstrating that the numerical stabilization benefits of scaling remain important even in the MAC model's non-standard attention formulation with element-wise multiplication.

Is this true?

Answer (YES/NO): NO